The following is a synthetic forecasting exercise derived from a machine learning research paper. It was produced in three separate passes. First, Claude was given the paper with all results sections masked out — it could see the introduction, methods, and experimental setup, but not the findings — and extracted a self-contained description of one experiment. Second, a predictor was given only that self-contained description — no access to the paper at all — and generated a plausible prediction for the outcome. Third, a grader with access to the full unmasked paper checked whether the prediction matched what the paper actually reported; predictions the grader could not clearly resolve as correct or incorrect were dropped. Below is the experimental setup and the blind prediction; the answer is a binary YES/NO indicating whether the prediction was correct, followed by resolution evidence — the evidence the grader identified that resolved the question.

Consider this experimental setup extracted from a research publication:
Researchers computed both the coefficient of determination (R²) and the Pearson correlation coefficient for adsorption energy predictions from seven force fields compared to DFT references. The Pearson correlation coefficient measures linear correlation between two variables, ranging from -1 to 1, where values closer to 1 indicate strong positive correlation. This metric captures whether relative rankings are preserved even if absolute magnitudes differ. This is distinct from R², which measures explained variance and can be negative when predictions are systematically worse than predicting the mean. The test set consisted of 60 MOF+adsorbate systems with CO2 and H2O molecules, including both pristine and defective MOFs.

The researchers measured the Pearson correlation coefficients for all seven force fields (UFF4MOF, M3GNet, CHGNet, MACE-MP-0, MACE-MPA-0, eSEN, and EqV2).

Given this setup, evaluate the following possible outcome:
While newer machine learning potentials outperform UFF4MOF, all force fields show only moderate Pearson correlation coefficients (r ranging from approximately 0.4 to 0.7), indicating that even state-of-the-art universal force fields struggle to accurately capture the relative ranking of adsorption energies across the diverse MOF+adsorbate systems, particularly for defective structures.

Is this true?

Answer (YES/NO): NO